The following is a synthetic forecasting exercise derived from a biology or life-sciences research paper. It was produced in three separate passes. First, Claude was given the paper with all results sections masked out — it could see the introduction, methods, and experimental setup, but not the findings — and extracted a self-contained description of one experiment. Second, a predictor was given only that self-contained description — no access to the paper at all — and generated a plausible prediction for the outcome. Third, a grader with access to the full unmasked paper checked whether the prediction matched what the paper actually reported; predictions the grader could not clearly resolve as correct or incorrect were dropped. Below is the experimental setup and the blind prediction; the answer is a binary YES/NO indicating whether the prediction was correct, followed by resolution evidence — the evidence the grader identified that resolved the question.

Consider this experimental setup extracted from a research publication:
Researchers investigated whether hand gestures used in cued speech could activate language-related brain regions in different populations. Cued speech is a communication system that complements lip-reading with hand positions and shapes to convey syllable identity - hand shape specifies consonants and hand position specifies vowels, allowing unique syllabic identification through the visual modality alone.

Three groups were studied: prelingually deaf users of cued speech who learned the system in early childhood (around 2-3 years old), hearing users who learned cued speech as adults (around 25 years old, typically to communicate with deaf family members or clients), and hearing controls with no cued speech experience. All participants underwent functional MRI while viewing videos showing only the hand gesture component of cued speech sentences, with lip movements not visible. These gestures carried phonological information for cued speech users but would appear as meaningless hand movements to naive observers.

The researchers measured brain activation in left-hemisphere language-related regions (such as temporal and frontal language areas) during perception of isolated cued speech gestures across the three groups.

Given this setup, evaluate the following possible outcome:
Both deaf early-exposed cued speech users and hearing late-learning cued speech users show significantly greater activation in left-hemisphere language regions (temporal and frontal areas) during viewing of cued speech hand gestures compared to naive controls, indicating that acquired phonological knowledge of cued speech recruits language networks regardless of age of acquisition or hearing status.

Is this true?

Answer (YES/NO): NO